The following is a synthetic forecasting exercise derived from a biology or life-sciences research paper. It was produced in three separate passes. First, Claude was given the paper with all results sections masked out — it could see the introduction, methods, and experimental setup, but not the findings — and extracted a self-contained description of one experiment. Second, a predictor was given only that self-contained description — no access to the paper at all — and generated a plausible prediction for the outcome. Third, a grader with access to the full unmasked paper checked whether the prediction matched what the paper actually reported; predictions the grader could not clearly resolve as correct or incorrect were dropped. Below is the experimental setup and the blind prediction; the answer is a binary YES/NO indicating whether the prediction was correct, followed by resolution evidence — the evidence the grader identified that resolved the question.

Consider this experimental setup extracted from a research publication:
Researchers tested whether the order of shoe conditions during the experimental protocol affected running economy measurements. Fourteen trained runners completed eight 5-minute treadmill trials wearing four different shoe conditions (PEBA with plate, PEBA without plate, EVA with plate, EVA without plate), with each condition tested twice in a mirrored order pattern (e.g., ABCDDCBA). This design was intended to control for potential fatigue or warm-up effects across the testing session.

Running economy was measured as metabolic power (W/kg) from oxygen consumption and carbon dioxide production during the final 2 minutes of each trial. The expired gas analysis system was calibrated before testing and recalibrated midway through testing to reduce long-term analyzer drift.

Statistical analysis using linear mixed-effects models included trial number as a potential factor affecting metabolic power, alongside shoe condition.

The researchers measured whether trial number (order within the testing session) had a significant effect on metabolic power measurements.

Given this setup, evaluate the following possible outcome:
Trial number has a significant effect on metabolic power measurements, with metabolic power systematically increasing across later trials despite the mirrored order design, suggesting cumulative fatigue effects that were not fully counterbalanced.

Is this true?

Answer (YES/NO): NO